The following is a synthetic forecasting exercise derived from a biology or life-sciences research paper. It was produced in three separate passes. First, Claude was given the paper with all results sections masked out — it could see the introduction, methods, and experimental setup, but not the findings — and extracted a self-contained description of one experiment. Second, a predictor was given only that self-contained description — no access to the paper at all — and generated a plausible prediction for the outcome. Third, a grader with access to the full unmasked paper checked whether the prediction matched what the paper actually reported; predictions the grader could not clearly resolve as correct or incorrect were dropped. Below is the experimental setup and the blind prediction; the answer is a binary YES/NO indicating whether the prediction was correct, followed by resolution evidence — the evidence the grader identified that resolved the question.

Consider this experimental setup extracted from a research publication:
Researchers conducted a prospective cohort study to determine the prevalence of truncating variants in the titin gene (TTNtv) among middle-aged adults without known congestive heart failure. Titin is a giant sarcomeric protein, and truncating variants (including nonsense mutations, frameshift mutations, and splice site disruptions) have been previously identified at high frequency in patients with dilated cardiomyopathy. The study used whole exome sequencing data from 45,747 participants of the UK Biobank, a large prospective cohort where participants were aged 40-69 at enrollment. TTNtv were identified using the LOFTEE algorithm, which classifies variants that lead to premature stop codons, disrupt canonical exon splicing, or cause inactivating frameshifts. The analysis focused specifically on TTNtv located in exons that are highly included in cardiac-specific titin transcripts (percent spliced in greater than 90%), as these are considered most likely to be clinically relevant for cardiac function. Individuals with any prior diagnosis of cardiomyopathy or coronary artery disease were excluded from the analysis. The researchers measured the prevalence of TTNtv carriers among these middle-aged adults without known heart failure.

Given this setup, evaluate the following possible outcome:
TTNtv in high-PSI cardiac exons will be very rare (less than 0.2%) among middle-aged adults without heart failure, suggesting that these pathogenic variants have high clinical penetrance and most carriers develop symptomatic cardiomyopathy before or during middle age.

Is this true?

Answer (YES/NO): NO